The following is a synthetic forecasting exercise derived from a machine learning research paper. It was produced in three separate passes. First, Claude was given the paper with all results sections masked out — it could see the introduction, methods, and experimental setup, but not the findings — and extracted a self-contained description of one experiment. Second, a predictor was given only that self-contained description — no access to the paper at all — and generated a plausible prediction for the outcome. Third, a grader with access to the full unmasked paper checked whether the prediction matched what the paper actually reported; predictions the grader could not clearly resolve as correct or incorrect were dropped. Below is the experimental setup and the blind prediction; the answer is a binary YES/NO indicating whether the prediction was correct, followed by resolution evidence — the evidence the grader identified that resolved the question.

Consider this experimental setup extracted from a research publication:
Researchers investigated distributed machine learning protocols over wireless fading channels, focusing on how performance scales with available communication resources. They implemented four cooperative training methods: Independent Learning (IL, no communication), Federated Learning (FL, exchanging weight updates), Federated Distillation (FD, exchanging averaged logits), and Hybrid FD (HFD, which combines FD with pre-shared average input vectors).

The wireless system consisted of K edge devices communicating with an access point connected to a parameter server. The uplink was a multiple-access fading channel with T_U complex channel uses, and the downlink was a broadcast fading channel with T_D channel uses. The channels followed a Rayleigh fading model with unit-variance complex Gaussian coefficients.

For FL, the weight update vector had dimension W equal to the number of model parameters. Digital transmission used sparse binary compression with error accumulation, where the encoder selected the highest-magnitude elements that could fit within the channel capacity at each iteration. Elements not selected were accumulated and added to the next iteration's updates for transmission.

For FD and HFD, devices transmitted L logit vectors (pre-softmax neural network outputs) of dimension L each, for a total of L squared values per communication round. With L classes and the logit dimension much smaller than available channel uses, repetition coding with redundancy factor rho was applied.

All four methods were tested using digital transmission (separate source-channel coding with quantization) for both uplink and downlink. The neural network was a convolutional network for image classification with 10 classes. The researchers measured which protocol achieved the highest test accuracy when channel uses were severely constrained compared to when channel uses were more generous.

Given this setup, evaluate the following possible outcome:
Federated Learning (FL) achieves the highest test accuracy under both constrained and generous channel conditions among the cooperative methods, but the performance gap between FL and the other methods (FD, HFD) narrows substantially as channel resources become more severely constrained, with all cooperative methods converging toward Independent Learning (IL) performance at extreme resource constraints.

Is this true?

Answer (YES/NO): NO